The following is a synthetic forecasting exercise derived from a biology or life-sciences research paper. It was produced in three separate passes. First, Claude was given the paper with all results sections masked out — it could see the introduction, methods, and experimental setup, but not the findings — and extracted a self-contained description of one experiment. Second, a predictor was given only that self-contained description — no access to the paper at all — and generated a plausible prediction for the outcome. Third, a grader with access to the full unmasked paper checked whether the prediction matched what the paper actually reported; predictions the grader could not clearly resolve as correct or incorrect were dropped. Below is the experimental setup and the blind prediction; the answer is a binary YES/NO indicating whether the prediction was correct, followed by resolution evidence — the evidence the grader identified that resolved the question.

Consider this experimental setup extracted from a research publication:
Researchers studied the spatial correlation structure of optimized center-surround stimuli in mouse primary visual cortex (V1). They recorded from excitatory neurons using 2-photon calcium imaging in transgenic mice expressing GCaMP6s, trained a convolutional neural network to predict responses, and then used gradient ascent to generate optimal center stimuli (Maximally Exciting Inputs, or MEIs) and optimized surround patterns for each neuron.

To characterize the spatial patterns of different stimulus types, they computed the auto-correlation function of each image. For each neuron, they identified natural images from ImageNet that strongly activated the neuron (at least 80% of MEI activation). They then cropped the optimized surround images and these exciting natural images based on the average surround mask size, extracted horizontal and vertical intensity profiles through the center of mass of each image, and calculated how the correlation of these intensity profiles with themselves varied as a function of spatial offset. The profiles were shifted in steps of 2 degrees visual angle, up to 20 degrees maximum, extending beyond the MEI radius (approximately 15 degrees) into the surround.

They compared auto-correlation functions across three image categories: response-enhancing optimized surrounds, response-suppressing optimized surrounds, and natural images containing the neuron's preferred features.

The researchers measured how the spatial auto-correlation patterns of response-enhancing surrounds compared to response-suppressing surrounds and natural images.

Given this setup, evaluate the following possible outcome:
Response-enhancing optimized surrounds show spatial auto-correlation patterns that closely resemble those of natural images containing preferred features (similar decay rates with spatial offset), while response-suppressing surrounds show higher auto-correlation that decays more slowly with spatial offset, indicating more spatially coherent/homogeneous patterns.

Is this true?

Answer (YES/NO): NO